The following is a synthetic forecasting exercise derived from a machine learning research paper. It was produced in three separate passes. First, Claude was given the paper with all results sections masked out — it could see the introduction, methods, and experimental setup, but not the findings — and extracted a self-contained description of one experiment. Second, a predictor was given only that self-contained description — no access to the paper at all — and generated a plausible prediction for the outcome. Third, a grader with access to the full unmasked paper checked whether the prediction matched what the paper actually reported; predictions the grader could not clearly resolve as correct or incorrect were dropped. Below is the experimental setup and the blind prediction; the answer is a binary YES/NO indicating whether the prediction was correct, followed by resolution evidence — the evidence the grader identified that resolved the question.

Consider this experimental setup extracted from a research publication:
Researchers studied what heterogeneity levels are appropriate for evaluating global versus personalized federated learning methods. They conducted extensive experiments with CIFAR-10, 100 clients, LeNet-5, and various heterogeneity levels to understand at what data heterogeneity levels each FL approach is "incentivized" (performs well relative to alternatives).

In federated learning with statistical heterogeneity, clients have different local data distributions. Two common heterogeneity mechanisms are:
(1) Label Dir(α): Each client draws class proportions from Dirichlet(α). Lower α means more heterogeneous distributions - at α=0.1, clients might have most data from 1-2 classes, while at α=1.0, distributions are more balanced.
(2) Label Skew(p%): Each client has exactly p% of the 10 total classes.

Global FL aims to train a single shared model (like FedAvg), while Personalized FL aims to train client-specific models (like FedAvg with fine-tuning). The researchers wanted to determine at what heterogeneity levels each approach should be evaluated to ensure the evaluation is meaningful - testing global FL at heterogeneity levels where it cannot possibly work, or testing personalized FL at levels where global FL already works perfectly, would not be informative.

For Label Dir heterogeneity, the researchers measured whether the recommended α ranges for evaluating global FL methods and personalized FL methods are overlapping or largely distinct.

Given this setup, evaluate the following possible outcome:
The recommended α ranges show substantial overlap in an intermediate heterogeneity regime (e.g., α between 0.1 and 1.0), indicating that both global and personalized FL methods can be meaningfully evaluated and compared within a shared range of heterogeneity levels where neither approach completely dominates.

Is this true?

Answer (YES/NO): NO